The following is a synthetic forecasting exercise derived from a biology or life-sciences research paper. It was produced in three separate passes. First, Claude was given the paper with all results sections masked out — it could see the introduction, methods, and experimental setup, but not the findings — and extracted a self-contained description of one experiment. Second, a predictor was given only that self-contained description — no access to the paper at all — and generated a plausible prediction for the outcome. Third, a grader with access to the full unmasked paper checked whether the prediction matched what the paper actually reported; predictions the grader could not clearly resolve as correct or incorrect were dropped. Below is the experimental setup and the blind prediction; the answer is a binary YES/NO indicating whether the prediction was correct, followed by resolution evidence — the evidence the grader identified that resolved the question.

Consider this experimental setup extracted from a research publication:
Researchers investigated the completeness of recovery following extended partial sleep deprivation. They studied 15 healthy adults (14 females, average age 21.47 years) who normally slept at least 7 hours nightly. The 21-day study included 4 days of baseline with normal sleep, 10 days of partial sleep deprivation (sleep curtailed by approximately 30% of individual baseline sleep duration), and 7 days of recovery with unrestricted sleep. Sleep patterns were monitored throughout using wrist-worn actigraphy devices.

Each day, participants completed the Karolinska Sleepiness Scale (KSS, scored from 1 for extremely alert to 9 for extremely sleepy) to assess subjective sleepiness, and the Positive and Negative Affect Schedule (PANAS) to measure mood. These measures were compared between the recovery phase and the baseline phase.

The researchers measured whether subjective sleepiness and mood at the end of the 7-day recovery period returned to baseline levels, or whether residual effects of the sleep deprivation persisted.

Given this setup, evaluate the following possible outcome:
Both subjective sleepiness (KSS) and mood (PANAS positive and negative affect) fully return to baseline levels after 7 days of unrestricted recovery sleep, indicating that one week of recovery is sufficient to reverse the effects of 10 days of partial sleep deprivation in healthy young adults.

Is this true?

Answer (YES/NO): NO